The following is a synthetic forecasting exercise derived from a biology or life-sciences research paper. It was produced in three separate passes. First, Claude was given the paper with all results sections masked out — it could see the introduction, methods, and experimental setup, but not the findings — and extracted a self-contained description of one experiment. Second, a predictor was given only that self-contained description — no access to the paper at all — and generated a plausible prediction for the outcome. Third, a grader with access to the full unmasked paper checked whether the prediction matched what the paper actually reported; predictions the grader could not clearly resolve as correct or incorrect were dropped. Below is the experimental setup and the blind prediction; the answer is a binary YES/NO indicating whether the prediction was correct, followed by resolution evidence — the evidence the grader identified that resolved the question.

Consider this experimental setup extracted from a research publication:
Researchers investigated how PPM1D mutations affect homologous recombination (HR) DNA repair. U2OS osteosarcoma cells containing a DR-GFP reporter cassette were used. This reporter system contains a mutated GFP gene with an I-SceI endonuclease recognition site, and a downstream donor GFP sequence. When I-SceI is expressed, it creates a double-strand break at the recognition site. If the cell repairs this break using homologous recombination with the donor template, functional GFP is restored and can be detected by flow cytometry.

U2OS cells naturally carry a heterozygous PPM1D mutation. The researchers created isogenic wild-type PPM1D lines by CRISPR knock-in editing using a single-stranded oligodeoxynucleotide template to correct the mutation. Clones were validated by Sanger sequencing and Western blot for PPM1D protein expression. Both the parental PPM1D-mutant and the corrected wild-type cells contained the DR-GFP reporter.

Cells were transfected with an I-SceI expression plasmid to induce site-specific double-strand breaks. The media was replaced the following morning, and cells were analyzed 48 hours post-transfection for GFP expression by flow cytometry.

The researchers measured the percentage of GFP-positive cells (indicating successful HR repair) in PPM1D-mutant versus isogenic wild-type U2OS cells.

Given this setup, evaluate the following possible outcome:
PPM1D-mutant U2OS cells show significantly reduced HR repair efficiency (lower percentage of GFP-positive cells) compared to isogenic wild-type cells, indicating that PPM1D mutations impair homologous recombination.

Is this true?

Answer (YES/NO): NO